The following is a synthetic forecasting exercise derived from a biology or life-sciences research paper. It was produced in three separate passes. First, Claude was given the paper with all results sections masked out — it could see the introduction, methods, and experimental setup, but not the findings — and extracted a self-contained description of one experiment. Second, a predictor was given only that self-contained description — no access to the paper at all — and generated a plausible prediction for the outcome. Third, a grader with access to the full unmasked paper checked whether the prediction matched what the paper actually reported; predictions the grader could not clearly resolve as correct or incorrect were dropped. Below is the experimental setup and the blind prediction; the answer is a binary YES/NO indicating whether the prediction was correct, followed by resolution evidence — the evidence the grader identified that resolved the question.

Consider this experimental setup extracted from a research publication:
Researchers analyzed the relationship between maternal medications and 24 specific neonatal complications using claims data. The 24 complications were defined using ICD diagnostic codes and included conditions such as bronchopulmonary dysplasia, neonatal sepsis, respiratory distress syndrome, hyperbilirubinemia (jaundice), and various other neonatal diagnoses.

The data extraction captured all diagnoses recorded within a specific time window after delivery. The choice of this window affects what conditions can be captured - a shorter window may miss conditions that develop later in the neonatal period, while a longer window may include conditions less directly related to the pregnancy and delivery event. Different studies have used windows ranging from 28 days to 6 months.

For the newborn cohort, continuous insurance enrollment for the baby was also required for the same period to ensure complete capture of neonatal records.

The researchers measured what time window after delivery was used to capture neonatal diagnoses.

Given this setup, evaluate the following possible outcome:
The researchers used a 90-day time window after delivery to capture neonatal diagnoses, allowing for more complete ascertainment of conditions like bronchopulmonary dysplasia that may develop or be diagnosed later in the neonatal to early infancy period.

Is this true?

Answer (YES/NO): YES